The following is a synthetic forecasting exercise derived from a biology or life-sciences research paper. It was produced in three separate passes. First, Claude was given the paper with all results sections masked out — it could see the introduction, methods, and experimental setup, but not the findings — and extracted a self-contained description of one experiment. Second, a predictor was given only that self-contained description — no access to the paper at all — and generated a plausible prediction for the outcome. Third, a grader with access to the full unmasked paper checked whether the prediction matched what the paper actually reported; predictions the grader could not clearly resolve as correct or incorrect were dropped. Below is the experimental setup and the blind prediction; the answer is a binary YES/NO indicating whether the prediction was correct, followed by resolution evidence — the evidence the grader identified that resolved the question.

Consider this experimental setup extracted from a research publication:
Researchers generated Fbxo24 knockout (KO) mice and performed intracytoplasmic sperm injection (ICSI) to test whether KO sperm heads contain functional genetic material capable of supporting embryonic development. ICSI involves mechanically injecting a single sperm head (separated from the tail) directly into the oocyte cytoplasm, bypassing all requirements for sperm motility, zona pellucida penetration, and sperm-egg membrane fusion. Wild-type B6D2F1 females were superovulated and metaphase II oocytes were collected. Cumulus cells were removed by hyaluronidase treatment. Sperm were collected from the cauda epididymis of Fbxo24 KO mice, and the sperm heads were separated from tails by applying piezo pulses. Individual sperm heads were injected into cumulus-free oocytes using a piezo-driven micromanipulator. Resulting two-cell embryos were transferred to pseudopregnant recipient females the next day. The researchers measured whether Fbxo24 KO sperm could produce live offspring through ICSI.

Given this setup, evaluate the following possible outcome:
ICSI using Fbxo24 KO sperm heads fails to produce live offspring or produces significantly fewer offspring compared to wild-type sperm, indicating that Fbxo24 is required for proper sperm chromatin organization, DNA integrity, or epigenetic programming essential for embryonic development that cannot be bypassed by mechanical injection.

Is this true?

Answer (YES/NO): NO